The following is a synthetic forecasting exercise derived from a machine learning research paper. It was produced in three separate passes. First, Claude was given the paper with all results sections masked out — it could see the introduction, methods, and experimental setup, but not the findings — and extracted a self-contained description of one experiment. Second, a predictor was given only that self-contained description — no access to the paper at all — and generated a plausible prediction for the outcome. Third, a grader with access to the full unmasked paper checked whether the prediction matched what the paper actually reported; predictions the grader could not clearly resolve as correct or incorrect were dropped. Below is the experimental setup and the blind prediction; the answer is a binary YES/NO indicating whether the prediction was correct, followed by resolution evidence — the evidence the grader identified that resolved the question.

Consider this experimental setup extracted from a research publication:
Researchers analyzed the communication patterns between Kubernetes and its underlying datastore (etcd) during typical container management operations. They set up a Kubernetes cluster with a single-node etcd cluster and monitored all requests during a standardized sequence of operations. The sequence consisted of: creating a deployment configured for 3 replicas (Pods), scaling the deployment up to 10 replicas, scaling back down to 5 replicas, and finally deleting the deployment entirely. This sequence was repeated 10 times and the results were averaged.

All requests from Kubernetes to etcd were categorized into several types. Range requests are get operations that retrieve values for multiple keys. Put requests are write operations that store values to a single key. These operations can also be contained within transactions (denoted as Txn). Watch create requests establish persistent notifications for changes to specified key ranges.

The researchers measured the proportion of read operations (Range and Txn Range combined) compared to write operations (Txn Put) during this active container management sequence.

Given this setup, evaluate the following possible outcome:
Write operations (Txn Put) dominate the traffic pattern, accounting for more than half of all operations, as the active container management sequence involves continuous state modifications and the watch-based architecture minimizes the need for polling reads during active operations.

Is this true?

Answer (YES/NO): NO